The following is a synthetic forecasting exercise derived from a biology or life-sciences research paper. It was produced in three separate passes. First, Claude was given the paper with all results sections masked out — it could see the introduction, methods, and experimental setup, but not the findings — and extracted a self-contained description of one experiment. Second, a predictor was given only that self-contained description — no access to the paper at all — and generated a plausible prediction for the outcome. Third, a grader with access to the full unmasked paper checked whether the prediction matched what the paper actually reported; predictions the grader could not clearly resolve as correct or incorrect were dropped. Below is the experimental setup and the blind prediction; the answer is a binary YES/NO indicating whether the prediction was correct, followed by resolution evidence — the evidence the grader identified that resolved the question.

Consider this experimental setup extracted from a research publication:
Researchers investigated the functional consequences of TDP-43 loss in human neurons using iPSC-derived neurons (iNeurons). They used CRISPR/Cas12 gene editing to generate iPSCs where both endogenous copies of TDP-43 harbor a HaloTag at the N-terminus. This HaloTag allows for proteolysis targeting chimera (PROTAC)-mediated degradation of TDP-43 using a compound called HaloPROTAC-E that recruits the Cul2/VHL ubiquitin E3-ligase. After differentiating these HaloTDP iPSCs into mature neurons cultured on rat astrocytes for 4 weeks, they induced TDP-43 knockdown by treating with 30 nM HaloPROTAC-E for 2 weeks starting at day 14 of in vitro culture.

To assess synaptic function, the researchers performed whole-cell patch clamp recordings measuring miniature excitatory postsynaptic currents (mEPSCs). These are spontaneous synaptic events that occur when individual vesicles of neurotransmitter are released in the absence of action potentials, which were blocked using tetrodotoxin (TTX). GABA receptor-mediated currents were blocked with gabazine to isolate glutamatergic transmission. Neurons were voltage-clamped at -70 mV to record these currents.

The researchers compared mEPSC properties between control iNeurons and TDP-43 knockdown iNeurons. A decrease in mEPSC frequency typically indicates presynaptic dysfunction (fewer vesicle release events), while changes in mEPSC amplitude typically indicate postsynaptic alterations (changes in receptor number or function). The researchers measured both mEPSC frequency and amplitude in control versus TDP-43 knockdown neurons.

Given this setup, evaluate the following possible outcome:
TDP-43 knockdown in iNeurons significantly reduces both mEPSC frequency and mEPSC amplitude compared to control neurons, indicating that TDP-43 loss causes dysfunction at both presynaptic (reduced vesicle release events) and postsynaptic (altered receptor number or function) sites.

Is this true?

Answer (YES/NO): YES